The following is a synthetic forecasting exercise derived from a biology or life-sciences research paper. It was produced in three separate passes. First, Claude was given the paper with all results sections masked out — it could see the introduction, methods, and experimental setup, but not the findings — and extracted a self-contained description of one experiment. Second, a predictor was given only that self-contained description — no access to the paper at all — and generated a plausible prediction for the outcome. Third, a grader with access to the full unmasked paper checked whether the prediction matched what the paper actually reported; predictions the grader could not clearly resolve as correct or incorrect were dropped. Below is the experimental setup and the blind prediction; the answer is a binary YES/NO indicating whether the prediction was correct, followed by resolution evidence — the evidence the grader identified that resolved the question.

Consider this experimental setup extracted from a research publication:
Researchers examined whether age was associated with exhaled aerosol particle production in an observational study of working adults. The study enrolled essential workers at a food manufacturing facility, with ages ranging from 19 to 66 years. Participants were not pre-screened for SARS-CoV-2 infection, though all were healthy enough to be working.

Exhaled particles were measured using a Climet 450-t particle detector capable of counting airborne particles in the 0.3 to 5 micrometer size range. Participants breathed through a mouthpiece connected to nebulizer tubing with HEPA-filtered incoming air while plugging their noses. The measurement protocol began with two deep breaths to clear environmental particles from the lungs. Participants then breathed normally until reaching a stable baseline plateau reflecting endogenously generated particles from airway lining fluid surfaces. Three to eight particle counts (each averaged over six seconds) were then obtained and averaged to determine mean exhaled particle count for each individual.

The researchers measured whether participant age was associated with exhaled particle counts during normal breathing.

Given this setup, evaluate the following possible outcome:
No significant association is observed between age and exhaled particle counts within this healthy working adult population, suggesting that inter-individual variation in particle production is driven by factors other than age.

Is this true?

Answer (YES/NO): NO